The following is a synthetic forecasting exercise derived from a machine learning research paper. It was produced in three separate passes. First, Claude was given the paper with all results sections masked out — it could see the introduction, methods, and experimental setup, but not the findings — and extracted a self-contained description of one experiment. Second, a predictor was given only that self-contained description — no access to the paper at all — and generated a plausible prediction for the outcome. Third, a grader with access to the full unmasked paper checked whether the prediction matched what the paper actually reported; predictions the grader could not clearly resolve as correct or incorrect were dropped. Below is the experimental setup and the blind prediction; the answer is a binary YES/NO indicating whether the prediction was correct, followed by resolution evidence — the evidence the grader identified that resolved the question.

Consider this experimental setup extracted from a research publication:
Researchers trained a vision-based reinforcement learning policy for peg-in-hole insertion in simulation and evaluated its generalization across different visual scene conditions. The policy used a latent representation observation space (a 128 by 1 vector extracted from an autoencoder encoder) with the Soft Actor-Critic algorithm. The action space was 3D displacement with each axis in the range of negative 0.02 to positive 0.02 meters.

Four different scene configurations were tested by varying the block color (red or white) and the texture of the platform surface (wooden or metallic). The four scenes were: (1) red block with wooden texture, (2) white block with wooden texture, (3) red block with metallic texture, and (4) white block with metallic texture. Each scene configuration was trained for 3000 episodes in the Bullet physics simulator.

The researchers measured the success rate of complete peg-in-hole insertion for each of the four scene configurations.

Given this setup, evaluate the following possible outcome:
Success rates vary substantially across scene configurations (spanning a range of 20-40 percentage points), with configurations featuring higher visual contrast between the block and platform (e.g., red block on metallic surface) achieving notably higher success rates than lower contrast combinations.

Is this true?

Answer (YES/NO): NO